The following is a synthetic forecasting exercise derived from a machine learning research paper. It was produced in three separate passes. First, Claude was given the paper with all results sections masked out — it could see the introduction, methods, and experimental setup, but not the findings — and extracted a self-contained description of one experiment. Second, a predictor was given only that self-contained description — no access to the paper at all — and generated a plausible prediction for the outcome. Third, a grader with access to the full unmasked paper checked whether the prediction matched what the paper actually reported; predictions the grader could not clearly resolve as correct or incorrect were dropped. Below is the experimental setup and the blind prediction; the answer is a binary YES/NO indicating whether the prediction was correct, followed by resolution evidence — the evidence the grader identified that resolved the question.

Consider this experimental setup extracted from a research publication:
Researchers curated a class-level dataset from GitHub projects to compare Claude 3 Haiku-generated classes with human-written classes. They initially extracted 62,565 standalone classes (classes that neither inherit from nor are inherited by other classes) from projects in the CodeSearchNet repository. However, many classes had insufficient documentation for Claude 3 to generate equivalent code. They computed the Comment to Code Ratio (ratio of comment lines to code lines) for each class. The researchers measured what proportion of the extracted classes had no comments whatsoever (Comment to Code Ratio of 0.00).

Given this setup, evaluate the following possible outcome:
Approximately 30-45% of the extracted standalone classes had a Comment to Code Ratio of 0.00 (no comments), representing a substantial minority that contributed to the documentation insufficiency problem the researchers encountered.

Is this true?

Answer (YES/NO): YES